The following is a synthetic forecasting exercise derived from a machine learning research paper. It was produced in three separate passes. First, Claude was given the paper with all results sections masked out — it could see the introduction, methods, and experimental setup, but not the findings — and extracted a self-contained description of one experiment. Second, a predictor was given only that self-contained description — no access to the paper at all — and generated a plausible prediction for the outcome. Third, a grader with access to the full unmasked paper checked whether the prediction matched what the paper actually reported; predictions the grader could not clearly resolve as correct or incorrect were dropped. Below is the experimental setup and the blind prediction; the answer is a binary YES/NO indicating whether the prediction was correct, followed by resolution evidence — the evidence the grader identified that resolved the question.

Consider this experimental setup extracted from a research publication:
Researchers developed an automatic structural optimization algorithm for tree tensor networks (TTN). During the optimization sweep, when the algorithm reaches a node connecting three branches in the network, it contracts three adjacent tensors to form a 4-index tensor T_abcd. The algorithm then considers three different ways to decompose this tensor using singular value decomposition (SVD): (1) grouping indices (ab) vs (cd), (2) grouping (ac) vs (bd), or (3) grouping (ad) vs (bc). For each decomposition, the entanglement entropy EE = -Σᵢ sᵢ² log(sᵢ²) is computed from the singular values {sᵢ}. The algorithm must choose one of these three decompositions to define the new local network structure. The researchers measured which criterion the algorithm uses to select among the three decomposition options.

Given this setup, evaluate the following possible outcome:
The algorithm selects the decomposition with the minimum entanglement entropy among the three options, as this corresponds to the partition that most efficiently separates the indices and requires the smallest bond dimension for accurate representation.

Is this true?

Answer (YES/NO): YES